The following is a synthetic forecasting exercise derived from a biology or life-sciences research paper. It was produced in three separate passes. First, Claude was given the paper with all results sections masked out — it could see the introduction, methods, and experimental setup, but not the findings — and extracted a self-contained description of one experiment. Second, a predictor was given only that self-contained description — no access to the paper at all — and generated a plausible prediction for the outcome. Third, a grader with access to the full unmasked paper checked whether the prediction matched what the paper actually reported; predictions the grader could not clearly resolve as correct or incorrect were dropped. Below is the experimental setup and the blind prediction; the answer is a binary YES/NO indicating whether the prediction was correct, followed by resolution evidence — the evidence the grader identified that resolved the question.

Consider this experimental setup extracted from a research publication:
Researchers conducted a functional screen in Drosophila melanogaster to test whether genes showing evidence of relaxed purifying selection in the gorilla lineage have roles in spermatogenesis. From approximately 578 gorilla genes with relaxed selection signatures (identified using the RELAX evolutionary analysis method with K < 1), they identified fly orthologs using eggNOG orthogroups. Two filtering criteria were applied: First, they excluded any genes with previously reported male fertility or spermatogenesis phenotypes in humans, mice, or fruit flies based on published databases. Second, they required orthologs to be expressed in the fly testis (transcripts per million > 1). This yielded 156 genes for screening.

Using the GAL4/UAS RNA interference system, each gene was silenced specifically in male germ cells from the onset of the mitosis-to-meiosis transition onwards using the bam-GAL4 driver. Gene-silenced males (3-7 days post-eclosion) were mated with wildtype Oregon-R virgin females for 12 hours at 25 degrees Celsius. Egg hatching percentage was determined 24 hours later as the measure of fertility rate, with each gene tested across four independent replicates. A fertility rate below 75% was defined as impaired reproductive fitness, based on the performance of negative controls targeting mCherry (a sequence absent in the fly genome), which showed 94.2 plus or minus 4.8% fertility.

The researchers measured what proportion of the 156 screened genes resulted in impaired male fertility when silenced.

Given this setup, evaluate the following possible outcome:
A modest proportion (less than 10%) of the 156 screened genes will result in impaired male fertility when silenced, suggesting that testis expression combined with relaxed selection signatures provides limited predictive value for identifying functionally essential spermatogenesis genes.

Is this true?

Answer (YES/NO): NO